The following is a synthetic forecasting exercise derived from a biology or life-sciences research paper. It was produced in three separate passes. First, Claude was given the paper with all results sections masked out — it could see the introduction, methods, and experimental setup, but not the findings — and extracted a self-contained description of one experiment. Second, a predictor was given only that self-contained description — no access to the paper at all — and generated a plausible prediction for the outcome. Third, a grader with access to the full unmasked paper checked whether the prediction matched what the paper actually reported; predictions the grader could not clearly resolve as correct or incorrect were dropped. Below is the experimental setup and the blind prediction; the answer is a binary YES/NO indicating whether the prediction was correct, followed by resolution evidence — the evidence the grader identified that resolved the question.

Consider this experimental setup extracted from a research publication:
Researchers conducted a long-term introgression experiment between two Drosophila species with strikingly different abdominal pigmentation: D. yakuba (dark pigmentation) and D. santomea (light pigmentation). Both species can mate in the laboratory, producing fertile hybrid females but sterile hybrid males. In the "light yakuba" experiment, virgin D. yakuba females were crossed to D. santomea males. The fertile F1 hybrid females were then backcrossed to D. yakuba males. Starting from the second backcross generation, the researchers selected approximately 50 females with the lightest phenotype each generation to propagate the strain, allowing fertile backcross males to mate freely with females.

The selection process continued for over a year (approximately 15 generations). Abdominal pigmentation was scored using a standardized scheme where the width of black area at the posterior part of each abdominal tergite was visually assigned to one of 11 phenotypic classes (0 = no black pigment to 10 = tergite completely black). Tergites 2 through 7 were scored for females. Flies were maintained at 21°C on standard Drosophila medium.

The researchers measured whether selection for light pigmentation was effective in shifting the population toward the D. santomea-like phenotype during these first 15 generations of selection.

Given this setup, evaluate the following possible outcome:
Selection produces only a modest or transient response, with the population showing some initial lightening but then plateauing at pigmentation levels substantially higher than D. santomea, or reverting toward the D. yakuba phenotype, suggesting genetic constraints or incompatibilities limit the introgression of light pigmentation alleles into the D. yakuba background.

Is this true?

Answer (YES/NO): NO